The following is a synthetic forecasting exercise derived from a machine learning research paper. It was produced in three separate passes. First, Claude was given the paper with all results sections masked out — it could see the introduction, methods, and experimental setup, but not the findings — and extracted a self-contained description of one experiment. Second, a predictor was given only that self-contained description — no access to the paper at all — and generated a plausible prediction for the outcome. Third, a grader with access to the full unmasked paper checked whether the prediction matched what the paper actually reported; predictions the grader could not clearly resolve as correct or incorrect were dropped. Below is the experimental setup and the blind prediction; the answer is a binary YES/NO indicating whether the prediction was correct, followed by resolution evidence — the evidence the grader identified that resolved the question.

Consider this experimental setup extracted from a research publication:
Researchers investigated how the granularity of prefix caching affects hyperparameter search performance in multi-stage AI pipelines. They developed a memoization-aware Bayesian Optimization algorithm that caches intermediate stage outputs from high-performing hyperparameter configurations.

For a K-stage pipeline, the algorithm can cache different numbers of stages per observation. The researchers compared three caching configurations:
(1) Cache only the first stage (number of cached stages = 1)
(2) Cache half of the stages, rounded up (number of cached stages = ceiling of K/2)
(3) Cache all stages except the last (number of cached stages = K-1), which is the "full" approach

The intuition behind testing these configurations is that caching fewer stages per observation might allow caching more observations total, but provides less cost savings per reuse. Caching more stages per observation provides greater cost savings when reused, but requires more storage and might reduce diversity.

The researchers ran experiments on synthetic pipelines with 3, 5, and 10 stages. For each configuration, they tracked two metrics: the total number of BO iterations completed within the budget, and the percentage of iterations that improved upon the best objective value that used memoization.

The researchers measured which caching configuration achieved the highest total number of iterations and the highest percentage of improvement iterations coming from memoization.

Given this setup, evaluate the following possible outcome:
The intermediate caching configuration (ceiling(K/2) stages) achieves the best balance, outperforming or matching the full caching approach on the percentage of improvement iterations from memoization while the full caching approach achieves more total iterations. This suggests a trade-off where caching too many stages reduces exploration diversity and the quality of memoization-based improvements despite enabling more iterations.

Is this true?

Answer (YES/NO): NO